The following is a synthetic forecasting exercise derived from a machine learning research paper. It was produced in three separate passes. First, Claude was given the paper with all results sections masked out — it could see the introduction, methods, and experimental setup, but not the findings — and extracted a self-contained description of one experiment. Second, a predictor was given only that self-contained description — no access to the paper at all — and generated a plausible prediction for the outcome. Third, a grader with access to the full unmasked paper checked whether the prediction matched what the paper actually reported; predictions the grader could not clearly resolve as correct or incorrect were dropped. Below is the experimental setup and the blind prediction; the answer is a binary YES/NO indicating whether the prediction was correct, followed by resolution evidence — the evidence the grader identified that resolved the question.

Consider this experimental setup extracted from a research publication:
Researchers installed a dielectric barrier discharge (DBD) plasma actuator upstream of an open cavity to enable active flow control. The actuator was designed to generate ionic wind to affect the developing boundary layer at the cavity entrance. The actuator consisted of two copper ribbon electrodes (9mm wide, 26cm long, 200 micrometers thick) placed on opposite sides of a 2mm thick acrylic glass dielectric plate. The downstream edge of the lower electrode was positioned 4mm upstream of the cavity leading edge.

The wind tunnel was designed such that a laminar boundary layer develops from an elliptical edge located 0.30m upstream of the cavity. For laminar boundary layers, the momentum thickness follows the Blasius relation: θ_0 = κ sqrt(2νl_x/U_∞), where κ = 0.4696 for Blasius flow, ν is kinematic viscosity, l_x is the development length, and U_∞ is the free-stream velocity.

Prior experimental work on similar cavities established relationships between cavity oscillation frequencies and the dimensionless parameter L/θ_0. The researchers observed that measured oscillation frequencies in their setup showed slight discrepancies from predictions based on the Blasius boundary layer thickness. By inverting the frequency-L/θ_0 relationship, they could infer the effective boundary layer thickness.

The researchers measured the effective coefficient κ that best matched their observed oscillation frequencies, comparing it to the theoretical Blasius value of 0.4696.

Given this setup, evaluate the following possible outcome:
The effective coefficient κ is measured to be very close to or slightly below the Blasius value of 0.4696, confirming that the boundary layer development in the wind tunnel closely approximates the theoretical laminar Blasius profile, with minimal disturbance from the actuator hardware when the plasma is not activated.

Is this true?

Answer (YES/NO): NO